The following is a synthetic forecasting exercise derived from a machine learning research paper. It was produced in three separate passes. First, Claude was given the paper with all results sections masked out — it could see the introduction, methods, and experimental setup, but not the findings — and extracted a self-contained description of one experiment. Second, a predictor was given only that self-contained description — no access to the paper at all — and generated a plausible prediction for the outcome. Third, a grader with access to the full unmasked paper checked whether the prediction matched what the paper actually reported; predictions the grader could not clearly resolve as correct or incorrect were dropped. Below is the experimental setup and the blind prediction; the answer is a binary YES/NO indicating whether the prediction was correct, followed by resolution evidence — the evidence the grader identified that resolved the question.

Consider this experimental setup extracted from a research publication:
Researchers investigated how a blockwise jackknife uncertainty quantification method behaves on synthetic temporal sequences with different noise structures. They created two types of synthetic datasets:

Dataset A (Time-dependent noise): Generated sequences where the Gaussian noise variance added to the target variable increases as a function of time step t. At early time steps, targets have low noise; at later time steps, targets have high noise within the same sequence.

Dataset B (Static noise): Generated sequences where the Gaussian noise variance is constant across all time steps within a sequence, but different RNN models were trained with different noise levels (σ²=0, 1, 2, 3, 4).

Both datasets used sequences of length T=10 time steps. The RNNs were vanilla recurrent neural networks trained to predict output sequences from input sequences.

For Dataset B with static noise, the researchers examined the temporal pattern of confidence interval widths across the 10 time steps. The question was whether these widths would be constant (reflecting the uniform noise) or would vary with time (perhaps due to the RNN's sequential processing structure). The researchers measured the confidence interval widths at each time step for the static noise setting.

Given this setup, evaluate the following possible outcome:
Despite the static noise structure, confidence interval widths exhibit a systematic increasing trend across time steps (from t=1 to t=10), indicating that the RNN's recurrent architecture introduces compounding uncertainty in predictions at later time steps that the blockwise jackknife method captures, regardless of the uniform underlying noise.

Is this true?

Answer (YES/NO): NO